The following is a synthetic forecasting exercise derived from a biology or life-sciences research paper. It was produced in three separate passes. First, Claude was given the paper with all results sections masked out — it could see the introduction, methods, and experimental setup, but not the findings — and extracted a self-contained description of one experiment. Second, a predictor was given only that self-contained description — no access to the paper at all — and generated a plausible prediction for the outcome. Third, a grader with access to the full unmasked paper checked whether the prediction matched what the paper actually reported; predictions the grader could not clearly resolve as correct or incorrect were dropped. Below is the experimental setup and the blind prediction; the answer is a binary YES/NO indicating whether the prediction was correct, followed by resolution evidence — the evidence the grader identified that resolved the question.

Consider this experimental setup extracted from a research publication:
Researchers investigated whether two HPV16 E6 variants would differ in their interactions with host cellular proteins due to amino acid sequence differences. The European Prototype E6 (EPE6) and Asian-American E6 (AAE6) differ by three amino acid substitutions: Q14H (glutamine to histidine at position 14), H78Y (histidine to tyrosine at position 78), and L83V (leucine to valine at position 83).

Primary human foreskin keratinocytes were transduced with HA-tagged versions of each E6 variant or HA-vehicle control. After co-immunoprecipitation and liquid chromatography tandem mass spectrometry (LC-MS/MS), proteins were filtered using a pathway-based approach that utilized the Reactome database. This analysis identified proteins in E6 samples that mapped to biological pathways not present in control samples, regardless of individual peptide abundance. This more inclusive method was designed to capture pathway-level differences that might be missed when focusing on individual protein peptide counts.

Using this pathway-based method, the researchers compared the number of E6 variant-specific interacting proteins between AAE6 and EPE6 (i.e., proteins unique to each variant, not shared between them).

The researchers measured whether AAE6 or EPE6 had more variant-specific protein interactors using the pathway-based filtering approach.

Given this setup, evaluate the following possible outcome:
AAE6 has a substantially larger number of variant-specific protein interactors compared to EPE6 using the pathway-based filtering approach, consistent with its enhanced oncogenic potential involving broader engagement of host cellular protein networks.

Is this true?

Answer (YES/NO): YES